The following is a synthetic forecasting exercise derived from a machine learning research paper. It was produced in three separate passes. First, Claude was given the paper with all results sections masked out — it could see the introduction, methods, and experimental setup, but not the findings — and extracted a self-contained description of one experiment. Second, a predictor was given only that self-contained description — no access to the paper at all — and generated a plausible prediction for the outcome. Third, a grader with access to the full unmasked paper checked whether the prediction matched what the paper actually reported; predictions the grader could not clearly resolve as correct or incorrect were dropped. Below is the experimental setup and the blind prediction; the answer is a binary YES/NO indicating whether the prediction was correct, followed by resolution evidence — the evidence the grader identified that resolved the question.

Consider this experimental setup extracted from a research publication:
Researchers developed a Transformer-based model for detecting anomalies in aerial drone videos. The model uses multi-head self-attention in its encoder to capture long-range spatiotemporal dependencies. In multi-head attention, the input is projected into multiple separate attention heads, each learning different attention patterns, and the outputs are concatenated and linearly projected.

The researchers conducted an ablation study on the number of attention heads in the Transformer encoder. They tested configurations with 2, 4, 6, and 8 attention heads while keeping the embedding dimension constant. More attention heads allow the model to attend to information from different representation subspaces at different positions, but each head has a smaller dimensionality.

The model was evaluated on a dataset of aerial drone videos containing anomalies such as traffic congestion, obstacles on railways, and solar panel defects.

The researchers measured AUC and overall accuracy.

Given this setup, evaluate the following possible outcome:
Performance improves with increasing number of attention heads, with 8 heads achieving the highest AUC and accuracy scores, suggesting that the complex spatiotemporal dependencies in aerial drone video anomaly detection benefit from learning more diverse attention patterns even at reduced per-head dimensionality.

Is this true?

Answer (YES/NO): NO